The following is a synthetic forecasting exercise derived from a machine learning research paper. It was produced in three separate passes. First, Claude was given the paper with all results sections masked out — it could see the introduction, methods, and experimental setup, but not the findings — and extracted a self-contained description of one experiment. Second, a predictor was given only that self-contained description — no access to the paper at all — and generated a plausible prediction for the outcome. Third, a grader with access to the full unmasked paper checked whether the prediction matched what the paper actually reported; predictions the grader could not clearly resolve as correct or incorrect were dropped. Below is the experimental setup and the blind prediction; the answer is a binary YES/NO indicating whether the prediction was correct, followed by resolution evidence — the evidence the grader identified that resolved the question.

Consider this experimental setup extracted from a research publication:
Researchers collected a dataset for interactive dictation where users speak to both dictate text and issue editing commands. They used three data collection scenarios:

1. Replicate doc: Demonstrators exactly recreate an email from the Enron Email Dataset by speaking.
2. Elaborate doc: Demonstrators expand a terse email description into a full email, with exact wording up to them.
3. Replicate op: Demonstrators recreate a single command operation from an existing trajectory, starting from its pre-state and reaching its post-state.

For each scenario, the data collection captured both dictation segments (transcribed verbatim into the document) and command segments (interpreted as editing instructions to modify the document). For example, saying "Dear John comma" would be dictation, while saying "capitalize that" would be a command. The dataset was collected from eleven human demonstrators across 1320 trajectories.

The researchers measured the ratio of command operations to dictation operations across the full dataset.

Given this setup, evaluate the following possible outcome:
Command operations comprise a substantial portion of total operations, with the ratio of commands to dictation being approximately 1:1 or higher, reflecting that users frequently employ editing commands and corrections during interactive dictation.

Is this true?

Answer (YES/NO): YES